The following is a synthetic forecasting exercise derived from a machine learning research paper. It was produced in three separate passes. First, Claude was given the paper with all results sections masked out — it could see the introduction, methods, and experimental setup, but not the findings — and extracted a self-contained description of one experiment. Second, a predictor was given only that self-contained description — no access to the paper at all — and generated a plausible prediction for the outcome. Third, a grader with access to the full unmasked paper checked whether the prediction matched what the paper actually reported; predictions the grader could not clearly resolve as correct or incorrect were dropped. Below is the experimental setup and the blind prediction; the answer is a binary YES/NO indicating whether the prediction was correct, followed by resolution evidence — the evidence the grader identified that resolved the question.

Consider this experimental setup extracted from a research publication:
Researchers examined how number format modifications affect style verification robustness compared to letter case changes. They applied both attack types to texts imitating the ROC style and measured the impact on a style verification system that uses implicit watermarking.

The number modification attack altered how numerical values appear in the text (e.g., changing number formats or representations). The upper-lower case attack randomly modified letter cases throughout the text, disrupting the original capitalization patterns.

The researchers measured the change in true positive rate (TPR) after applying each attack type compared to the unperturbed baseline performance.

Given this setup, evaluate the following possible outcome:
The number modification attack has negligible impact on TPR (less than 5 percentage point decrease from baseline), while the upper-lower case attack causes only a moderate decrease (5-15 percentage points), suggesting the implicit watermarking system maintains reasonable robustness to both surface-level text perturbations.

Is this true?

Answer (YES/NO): NO